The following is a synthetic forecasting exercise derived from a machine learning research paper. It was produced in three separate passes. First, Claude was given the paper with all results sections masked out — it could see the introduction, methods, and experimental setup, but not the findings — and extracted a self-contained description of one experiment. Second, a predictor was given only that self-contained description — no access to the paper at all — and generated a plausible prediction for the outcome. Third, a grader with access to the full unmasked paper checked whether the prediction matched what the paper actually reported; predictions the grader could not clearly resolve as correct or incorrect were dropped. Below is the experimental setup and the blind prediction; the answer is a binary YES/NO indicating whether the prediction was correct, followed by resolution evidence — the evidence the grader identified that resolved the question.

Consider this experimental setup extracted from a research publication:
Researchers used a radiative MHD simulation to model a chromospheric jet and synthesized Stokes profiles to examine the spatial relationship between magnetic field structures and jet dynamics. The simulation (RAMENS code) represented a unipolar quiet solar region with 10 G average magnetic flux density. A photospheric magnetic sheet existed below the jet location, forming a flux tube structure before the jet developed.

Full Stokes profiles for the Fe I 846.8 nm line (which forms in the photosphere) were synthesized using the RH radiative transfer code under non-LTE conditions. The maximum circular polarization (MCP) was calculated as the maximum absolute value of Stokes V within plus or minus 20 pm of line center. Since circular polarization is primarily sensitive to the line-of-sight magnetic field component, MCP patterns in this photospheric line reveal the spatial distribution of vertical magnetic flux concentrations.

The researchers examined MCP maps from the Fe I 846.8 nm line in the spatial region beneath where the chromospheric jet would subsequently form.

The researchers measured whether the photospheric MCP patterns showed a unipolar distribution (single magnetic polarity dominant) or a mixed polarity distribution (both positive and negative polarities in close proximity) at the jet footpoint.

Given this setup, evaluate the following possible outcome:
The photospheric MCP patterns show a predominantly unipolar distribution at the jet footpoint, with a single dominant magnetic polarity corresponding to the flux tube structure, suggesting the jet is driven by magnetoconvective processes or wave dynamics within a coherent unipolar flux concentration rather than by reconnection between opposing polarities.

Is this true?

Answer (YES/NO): YES